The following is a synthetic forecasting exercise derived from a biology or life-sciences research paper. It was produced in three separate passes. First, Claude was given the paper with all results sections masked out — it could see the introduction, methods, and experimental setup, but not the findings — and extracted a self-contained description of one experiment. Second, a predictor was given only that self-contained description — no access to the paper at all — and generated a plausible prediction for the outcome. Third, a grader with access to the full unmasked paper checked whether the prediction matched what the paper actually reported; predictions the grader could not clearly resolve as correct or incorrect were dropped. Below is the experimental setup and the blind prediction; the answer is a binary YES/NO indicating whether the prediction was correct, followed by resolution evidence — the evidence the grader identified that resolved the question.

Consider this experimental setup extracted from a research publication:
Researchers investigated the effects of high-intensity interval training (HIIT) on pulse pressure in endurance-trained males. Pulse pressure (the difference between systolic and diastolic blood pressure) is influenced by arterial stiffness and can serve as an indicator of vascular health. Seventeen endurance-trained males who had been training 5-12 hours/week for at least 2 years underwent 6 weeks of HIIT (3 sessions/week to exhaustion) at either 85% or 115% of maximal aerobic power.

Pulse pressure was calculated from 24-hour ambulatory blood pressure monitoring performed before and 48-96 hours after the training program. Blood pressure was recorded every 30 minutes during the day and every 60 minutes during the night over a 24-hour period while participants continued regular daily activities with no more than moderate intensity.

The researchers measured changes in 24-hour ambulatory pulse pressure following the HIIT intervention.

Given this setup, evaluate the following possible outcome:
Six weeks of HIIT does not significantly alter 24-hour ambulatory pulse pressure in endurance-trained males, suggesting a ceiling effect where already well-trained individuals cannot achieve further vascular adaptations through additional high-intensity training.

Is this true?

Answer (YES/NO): NO